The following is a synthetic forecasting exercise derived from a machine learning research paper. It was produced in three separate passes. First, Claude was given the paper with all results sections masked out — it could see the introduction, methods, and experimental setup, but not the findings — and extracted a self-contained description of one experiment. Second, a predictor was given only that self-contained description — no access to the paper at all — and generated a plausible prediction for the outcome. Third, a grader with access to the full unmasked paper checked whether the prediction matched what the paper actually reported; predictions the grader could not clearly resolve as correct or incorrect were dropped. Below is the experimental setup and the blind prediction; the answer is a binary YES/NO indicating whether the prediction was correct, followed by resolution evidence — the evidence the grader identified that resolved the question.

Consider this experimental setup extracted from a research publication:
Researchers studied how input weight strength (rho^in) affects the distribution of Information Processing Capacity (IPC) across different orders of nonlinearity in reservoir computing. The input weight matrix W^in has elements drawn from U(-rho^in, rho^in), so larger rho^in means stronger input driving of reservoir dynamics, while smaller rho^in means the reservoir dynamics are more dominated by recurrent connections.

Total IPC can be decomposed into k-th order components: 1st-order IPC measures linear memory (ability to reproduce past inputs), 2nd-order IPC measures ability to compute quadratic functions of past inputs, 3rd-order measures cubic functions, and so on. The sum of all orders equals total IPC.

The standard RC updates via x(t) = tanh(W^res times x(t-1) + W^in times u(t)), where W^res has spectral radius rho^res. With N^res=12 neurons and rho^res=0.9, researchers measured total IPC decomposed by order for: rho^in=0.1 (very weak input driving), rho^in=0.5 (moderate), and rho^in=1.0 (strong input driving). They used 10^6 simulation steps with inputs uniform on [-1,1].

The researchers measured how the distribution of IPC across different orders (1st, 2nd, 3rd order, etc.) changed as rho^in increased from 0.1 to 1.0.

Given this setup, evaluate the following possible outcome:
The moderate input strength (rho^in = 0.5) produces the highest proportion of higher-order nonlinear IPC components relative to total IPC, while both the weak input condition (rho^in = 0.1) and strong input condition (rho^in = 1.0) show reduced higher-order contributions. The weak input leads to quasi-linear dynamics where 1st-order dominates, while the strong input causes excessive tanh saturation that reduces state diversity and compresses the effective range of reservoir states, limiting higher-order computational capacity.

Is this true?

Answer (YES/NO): NO